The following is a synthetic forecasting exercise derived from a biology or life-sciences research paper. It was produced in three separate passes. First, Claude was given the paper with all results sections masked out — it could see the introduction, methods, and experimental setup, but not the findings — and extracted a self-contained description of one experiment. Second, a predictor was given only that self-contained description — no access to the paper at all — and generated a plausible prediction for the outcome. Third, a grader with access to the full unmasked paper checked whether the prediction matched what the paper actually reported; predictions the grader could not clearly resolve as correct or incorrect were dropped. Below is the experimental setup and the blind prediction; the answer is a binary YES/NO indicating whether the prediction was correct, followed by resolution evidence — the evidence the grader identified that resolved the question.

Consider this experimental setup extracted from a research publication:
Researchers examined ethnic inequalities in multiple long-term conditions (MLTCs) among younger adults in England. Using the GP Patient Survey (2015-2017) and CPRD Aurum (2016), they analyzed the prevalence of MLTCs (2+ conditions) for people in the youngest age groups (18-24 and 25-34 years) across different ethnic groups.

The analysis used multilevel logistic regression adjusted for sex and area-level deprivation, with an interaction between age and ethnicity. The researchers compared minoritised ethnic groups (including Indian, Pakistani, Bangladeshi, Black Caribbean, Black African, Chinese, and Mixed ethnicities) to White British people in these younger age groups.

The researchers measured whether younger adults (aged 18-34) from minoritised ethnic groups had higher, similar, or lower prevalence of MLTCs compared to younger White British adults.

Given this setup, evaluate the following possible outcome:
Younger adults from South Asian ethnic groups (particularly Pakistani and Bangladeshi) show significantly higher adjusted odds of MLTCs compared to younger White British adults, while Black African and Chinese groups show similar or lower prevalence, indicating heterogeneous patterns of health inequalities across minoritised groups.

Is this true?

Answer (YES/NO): NO